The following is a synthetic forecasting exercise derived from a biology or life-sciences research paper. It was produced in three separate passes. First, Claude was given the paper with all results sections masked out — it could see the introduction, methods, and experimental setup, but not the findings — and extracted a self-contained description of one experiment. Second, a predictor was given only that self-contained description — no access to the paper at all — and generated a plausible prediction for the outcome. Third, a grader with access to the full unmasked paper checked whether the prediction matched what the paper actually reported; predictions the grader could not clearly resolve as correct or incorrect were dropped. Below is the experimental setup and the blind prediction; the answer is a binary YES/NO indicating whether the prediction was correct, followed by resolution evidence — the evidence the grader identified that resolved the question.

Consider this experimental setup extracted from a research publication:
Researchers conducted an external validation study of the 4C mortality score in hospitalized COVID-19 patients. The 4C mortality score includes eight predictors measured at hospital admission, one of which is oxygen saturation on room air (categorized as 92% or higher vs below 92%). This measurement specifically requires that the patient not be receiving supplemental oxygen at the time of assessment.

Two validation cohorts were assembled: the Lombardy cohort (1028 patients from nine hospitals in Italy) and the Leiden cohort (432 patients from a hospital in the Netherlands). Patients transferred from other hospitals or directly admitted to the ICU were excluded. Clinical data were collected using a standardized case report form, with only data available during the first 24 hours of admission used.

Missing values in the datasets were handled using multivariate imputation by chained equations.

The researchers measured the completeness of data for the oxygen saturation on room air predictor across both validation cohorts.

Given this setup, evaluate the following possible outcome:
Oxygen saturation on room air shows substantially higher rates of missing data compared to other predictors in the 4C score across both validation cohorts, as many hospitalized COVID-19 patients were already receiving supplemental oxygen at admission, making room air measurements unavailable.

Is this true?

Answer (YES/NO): YES